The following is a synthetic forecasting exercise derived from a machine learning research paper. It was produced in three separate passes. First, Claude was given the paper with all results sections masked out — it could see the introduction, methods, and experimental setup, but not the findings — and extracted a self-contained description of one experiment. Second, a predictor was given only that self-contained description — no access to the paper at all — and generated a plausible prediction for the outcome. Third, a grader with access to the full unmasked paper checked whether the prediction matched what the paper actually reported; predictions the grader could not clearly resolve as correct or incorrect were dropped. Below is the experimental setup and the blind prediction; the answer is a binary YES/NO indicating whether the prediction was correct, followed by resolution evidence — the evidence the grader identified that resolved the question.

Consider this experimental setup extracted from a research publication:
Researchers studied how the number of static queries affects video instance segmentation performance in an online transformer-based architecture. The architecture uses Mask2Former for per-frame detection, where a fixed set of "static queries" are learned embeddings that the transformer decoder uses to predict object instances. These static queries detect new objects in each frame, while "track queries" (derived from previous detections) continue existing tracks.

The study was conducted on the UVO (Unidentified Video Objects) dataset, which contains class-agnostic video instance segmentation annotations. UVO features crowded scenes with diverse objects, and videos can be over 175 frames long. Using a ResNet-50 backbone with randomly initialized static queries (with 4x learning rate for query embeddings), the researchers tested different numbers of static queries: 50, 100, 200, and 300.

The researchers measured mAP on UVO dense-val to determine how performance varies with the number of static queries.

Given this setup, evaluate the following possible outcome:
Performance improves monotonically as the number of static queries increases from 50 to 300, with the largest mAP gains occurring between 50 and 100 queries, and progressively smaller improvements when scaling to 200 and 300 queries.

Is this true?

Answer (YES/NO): NO